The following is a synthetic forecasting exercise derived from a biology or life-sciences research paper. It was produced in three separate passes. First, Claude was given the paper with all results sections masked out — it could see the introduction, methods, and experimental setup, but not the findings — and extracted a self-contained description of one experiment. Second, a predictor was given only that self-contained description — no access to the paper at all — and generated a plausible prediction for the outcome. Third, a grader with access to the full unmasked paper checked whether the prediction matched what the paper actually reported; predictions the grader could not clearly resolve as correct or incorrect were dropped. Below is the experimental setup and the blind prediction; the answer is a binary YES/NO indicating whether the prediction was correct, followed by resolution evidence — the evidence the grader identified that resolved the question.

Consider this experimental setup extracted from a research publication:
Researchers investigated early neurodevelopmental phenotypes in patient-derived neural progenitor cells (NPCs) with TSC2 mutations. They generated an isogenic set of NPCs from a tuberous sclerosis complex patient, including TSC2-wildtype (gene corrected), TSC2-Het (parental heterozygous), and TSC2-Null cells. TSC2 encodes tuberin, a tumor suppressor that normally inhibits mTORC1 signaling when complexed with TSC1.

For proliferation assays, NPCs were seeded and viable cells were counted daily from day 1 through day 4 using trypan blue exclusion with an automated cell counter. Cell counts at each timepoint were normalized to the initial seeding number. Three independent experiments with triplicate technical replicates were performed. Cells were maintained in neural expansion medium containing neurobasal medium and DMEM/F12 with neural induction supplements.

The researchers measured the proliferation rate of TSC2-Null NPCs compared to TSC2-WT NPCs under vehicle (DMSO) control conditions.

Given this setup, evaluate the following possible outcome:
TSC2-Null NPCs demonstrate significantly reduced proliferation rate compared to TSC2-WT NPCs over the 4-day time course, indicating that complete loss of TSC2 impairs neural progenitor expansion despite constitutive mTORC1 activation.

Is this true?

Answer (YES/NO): NO